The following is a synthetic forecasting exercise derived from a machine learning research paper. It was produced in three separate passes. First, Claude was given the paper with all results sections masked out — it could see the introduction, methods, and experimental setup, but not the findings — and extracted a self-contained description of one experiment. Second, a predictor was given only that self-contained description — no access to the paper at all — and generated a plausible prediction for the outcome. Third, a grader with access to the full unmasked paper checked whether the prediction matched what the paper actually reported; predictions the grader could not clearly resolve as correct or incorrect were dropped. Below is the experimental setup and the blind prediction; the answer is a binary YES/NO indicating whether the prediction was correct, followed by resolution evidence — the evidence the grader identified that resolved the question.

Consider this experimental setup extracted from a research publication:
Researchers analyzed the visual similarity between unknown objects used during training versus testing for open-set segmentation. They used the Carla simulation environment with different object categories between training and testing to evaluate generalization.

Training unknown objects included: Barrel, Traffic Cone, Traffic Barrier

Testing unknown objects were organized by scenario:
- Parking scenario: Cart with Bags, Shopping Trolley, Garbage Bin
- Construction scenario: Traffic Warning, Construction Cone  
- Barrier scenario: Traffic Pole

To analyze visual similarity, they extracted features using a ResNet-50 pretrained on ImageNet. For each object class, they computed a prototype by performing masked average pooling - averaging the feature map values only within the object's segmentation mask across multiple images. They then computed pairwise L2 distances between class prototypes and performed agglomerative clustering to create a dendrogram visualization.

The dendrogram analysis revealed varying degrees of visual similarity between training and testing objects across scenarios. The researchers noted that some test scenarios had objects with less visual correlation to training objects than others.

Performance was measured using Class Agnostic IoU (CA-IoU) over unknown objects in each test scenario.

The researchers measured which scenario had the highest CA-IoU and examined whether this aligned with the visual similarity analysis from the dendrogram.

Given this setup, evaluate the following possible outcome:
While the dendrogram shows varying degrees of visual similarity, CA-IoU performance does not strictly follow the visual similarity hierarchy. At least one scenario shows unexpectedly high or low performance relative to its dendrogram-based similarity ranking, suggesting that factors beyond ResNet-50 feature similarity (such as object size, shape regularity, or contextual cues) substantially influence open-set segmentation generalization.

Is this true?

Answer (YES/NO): YES